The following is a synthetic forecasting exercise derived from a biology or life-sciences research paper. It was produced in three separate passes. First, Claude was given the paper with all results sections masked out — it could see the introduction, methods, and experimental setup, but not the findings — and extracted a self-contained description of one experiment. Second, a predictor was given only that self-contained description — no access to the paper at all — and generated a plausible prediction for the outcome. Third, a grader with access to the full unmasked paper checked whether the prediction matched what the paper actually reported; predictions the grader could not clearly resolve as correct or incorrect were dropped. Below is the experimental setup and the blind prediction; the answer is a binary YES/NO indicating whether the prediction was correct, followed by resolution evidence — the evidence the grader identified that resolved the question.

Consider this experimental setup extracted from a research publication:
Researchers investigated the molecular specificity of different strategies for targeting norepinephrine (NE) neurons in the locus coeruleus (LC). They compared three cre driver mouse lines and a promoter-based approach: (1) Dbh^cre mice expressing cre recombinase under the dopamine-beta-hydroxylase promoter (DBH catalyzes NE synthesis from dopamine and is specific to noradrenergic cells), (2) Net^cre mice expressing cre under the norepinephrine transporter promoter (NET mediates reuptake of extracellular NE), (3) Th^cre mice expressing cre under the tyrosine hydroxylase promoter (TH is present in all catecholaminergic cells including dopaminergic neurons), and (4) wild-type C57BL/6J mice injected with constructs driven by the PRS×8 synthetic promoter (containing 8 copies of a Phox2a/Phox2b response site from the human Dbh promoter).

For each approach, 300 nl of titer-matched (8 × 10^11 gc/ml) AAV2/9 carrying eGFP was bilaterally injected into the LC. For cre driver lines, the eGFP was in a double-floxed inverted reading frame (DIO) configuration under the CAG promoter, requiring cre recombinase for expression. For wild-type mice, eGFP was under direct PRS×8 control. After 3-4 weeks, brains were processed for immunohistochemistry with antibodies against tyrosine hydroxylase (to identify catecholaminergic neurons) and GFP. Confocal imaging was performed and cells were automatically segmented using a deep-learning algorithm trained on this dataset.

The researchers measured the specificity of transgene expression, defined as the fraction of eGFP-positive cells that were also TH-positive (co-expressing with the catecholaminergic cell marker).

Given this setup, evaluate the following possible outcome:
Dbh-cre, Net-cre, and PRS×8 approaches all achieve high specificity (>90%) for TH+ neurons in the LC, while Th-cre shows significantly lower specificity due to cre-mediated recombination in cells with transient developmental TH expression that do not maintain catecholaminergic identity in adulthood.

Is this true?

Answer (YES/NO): NO